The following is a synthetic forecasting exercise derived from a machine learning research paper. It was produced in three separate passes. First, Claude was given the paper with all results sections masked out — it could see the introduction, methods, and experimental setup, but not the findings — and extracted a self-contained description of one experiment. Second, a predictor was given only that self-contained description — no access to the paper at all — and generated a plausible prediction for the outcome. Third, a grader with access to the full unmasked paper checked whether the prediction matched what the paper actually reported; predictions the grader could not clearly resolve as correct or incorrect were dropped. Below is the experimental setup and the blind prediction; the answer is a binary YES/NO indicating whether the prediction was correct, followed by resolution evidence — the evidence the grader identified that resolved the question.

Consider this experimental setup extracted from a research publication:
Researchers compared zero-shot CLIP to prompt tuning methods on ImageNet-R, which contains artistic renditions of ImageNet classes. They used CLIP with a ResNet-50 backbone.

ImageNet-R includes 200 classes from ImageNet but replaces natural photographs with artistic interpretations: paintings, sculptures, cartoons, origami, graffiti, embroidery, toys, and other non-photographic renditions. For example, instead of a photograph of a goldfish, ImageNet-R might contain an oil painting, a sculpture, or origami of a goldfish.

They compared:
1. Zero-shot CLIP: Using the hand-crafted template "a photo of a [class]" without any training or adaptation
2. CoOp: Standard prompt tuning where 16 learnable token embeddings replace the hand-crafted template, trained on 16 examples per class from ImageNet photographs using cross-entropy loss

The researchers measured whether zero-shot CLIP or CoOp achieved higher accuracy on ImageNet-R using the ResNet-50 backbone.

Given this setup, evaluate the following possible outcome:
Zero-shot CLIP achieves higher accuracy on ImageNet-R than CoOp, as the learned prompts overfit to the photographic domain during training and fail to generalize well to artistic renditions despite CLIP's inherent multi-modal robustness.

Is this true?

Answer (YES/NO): YES